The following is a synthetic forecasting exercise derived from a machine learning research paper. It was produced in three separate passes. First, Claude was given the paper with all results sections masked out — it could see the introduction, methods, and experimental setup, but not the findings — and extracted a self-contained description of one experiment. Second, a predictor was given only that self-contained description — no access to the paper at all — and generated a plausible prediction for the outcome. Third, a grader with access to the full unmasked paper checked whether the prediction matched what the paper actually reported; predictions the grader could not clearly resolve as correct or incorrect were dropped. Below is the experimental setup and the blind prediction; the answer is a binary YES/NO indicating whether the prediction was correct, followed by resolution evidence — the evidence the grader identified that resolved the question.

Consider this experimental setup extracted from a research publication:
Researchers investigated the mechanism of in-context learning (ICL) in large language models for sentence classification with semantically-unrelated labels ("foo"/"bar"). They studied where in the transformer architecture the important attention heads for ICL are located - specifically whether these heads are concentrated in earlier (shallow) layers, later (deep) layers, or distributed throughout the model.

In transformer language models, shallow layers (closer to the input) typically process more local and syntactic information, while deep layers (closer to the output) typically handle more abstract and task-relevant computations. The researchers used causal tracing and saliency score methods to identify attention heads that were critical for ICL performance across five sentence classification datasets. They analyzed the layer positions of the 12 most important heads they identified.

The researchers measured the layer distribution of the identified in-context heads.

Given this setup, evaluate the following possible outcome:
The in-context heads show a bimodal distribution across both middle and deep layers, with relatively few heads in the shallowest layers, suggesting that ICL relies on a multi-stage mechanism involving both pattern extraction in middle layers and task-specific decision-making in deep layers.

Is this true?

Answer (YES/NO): NO